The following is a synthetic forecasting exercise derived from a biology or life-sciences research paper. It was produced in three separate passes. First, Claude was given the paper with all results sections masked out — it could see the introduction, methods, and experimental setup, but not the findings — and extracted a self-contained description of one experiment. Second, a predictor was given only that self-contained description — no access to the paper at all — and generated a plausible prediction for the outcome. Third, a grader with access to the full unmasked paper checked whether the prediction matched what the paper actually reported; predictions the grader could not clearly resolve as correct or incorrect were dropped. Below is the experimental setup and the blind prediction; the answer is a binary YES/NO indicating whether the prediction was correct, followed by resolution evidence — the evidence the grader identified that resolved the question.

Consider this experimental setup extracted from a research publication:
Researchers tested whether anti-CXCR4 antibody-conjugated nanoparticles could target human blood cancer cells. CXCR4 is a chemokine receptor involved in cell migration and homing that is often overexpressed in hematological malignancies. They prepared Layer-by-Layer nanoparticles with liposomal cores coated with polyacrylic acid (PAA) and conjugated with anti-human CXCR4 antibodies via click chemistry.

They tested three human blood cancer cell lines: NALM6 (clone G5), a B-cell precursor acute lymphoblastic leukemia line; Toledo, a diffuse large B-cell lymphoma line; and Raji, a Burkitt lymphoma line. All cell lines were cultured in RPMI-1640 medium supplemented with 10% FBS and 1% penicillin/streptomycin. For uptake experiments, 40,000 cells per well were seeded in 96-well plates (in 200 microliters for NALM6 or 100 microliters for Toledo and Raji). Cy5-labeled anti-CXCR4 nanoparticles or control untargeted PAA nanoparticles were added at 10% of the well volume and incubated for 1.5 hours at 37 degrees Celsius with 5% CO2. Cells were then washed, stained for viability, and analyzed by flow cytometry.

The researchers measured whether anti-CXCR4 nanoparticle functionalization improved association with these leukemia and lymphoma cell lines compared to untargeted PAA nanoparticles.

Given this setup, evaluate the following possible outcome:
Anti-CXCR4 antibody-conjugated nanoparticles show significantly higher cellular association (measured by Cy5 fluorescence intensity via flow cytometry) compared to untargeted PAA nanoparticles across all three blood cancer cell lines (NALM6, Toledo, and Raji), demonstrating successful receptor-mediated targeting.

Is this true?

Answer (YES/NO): YES